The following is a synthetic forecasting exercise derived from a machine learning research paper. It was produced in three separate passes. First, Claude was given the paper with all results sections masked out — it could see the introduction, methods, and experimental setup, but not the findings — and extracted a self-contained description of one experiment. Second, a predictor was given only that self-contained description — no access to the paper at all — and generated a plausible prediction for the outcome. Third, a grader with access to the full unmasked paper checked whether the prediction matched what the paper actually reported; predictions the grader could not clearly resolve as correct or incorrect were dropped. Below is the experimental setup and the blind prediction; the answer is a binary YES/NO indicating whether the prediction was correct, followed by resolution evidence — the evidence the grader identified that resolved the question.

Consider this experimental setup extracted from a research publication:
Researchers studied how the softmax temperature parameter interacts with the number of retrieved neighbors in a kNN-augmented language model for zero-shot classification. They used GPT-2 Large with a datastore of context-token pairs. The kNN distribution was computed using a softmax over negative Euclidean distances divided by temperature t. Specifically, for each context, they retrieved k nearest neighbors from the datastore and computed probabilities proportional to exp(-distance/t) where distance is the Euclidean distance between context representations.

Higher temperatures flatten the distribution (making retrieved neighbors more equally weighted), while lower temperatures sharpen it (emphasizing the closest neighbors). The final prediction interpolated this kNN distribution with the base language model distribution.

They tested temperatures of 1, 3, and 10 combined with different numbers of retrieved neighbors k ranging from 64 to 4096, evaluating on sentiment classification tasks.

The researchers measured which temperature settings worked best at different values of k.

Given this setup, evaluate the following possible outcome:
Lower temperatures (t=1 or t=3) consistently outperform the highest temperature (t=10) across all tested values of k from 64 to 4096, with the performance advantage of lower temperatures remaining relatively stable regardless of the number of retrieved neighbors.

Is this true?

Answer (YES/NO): NO